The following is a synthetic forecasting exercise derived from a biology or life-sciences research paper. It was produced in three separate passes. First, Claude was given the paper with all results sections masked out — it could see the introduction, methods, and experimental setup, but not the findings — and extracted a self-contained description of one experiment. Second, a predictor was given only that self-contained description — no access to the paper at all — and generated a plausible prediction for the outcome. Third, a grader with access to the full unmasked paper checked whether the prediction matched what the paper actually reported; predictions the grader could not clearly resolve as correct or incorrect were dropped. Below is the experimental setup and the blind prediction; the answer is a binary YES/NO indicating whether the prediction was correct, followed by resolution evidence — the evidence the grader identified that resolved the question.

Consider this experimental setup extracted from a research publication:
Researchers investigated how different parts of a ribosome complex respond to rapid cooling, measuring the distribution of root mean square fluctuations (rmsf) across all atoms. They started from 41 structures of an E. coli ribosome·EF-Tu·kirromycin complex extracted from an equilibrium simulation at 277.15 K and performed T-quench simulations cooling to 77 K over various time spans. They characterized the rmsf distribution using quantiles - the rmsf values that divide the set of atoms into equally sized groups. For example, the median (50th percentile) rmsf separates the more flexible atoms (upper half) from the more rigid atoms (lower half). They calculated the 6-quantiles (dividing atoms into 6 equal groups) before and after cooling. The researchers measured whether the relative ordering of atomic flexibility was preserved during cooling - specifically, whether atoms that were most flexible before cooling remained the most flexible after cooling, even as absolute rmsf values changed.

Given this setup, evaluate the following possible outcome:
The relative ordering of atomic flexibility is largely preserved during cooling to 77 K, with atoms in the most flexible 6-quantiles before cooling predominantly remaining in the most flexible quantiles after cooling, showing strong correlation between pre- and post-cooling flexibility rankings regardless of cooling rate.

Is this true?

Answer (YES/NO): YES